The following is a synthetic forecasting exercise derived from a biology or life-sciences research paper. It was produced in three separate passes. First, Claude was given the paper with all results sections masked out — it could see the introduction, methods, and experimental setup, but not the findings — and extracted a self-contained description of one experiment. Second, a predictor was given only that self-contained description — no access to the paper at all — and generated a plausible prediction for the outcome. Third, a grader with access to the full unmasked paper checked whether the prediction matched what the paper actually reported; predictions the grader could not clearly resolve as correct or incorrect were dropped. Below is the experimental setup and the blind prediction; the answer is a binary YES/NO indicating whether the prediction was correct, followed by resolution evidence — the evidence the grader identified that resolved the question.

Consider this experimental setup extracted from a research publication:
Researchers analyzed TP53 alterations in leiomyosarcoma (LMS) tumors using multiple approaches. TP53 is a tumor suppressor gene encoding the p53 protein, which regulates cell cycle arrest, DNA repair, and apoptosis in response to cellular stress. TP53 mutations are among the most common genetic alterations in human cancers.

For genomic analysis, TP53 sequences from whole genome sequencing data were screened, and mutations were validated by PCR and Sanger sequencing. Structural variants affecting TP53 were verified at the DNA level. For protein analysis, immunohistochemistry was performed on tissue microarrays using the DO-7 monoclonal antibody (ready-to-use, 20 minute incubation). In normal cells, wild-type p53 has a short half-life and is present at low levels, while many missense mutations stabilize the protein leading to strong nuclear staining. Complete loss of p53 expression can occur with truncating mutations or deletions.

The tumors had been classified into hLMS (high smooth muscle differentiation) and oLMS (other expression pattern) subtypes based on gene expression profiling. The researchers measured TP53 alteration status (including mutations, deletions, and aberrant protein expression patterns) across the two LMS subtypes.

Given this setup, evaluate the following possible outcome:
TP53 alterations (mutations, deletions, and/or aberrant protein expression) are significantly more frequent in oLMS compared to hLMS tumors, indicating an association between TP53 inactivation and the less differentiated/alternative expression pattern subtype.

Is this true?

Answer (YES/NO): NO